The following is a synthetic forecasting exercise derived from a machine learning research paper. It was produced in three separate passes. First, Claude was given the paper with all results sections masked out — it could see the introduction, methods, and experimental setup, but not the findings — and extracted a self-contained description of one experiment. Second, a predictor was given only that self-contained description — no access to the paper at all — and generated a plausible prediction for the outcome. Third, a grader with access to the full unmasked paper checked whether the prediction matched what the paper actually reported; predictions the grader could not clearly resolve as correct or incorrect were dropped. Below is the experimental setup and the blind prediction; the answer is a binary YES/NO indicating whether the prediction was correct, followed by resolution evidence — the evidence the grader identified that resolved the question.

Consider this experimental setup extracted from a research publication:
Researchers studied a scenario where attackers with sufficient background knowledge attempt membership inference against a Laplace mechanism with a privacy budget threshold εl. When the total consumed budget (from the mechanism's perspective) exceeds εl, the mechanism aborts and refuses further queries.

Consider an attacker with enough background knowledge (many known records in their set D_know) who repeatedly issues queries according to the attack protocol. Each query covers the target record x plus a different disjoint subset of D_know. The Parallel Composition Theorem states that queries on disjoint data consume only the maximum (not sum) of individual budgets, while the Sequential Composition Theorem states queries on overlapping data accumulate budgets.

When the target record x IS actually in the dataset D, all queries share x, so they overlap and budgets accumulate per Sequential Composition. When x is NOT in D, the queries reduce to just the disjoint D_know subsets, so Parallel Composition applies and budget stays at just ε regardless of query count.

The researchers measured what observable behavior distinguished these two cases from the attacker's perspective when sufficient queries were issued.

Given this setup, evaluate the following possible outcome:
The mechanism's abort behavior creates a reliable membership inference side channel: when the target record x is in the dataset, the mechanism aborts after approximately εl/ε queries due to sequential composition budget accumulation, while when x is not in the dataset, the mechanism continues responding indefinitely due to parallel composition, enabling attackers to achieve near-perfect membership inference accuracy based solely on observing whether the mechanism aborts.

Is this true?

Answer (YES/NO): YES